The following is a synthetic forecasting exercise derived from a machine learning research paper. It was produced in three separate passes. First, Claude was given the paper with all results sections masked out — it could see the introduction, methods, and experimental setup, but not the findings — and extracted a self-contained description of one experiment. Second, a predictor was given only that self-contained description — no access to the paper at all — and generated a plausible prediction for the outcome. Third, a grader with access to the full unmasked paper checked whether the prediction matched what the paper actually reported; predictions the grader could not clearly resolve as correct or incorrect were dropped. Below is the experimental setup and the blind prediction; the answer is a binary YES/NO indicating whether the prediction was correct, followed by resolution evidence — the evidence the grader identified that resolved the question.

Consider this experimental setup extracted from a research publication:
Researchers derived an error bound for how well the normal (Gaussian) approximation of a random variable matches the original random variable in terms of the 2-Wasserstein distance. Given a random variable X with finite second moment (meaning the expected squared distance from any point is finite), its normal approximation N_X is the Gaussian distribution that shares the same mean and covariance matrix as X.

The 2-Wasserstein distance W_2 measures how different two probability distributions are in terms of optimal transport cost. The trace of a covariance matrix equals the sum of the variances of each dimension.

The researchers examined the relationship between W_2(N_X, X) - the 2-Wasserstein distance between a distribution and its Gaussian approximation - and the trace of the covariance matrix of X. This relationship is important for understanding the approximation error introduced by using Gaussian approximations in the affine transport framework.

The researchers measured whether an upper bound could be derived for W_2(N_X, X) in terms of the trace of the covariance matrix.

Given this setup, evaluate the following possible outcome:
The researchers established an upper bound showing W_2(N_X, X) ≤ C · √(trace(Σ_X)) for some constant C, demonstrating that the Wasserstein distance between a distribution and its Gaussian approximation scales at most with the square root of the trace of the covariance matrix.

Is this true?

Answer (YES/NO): YES